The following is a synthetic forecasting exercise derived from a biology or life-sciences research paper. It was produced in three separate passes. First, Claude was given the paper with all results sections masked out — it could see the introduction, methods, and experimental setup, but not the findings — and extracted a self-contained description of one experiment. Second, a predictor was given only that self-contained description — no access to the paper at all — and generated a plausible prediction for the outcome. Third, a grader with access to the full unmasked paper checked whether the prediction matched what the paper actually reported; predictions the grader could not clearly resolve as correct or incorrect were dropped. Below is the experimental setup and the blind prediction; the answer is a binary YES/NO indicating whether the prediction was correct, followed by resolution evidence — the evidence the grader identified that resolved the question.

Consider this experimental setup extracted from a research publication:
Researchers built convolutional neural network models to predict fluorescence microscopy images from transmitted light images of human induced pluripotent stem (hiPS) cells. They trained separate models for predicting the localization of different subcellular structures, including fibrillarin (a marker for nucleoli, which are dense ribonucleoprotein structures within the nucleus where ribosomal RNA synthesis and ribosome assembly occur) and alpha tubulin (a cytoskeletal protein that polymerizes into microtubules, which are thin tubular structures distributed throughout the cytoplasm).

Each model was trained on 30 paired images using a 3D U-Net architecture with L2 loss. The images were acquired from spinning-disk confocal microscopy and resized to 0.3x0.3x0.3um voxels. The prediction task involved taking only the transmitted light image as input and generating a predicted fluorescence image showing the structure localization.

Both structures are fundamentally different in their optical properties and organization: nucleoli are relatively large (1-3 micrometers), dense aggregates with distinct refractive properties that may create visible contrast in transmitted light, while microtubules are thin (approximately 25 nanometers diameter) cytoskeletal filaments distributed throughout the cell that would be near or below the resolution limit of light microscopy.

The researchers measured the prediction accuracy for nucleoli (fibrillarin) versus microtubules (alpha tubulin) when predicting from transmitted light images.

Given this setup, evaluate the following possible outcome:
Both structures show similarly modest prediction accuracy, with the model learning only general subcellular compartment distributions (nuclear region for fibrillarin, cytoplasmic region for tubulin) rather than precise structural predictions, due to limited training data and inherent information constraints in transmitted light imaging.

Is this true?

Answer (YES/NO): NO